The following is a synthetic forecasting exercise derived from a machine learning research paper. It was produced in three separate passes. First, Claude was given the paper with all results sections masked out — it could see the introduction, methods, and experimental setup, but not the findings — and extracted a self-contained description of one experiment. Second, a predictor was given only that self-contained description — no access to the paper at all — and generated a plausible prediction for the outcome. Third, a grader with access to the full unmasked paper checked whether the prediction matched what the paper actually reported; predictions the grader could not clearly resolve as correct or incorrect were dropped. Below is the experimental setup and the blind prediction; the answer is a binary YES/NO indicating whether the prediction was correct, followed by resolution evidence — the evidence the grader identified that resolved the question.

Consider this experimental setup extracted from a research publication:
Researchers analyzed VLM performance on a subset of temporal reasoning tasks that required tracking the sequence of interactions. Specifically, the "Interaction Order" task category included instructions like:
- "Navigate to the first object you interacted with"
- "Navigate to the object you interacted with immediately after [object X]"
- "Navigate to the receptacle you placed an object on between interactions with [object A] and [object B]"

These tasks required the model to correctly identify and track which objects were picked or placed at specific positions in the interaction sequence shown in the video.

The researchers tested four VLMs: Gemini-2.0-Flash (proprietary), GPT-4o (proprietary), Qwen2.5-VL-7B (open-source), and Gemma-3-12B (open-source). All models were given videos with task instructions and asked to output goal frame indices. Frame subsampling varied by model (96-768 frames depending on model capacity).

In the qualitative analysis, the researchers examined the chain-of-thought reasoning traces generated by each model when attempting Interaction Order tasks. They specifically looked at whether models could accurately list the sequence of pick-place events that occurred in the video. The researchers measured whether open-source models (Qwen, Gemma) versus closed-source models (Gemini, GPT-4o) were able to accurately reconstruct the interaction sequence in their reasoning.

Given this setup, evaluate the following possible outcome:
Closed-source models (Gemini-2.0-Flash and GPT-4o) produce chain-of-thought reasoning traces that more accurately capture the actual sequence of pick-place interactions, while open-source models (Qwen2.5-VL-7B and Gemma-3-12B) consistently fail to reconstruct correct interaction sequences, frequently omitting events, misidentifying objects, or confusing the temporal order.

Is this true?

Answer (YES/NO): NO